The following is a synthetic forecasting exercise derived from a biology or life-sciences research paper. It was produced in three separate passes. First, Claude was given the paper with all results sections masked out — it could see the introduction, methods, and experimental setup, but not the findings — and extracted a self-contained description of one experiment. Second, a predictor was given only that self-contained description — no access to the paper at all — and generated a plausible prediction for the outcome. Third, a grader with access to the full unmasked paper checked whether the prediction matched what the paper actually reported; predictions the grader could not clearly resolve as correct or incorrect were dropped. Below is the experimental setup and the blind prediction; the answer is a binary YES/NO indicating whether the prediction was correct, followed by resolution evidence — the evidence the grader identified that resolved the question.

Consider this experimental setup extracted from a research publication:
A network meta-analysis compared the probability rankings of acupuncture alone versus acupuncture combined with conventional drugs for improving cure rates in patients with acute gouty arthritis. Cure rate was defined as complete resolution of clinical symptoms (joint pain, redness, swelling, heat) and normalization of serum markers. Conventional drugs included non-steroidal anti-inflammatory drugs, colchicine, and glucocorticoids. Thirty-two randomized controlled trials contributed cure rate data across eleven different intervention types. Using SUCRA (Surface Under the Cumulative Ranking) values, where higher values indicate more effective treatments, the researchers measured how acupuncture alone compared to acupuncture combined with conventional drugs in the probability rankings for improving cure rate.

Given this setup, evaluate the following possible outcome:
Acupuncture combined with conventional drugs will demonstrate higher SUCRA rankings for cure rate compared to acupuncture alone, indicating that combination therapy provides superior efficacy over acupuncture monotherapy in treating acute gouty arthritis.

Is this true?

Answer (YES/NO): NO